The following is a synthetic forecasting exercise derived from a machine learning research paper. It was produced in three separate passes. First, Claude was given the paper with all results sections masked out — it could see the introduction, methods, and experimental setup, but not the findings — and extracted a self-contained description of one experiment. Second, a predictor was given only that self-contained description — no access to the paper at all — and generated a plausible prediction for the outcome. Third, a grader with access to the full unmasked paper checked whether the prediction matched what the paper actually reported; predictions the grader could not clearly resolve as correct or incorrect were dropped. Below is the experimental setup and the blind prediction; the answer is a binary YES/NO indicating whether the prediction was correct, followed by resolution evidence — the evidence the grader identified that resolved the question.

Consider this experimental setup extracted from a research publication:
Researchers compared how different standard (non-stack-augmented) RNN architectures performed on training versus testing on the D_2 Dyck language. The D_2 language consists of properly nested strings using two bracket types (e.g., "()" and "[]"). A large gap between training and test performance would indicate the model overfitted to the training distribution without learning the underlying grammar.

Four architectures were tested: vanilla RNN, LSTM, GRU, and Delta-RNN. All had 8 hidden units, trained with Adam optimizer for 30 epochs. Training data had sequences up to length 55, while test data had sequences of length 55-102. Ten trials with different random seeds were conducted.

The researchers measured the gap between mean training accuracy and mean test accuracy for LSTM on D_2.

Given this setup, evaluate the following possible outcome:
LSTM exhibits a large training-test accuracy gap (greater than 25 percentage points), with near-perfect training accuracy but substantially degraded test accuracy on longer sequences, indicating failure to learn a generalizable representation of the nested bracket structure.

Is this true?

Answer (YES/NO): NO